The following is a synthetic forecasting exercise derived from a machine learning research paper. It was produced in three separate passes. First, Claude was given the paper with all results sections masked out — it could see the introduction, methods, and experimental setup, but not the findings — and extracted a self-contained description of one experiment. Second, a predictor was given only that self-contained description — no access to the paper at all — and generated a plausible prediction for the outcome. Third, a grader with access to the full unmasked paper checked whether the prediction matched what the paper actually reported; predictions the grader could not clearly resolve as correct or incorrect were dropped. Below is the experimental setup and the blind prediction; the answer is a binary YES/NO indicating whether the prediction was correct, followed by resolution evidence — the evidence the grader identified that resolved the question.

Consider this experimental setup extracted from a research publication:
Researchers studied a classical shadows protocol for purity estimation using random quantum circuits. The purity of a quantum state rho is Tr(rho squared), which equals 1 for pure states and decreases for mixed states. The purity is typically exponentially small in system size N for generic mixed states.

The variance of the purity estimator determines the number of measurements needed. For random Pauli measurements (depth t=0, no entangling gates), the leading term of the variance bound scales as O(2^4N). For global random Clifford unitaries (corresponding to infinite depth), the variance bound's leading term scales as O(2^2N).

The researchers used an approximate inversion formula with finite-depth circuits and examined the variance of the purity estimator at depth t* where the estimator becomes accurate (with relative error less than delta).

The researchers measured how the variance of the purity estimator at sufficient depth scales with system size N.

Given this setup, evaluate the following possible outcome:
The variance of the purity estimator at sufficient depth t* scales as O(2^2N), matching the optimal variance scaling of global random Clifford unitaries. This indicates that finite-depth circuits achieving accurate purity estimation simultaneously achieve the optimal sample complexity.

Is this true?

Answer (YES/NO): YES